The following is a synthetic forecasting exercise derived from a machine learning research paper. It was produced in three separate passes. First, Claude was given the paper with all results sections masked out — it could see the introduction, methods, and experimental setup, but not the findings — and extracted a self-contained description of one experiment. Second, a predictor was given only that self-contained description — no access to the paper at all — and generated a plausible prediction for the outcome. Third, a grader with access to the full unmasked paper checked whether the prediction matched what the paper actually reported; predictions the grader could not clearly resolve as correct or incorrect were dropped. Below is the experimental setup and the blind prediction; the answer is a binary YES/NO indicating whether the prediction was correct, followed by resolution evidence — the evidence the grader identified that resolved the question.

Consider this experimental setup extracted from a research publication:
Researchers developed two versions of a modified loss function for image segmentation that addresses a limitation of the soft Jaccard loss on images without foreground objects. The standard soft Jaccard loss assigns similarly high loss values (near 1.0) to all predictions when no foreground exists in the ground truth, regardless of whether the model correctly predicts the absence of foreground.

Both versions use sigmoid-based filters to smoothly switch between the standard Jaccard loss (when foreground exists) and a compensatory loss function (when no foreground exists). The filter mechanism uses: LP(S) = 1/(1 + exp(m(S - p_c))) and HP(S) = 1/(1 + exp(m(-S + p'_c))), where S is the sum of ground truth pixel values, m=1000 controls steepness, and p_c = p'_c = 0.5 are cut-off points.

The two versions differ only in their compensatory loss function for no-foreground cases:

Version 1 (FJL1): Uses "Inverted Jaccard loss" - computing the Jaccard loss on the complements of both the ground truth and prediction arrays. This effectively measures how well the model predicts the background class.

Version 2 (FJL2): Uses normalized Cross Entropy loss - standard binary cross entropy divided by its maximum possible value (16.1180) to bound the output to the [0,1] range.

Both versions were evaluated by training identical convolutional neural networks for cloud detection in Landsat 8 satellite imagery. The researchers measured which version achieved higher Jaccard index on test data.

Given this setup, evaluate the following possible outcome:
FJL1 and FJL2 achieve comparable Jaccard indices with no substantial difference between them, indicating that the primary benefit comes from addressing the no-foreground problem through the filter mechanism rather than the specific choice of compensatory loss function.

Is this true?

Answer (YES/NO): YES